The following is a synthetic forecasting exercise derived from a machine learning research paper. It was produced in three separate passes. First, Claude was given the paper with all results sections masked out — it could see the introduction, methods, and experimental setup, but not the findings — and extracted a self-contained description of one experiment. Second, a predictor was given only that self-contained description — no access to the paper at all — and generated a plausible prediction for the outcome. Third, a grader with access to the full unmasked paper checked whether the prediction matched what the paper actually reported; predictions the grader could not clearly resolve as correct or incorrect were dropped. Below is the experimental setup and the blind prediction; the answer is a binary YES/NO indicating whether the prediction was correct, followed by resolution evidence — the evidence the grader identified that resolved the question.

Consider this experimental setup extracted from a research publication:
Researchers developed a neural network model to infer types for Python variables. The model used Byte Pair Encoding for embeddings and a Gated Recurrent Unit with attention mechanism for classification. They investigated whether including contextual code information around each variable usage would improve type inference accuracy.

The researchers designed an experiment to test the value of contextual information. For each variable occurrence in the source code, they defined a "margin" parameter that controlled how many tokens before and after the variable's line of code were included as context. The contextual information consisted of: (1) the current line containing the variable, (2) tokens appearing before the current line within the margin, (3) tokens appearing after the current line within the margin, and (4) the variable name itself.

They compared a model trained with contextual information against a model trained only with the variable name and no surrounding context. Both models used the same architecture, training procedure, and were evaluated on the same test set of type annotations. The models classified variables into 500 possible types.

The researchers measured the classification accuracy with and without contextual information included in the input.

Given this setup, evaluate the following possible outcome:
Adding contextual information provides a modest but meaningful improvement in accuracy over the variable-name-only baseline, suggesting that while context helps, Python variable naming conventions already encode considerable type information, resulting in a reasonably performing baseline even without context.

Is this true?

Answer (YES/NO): NO